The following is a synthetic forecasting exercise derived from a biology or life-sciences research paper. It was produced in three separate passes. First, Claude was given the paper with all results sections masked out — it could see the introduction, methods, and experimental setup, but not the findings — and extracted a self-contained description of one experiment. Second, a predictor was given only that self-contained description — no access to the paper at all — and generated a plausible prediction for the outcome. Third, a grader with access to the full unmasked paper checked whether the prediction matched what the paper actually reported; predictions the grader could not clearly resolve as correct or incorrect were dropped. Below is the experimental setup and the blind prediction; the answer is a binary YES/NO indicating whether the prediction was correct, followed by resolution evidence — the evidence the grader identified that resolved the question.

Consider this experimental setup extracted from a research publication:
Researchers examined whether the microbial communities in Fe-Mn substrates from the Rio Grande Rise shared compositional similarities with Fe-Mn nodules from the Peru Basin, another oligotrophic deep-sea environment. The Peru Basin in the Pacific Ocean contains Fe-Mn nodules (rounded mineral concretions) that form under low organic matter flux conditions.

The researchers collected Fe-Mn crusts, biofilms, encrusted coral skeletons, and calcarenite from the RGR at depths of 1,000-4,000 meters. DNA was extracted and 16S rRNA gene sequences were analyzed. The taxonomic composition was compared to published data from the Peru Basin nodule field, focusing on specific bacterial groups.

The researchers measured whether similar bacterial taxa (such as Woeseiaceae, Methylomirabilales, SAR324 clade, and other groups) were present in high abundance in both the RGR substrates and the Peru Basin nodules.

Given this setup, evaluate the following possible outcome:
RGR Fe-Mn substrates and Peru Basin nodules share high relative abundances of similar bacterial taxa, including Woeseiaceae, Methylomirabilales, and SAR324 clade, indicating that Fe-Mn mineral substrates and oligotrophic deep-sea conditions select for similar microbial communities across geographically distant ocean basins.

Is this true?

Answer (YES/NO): YES